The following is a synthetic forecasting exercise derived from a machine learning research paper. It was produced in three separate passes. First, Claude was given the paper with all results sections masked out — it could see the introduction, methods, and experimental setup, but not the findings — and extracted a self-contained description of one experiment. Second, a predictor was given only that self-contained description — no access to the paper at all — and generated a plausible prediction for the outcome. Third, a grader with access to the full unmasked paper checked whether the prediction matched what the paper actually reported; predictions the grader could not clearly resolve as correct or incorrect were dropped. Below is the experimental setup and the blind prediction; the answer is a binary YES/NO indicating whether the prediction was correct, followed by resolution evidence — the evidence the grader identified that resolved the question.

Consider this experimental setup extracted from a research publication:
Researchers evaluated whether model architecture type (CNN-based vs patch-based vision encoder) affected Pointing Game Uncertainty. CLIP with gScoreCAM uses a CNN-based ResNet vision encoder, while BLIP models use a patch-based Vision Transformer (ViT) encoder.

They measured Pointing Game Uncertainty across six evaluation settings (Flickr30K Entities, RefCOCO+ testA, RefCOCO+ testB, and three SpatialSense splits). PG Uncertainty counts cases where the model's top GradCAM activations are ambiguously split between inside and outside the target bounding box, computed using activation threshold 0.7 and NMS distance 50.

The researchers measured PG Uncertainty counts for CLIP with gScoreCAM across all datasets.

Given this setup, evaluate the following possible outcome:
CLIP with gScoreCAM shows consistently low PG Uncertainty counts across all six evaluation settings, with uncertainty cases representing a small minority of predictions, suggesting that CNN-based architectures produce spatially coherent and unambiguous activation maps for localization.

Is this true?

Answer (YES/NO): YES